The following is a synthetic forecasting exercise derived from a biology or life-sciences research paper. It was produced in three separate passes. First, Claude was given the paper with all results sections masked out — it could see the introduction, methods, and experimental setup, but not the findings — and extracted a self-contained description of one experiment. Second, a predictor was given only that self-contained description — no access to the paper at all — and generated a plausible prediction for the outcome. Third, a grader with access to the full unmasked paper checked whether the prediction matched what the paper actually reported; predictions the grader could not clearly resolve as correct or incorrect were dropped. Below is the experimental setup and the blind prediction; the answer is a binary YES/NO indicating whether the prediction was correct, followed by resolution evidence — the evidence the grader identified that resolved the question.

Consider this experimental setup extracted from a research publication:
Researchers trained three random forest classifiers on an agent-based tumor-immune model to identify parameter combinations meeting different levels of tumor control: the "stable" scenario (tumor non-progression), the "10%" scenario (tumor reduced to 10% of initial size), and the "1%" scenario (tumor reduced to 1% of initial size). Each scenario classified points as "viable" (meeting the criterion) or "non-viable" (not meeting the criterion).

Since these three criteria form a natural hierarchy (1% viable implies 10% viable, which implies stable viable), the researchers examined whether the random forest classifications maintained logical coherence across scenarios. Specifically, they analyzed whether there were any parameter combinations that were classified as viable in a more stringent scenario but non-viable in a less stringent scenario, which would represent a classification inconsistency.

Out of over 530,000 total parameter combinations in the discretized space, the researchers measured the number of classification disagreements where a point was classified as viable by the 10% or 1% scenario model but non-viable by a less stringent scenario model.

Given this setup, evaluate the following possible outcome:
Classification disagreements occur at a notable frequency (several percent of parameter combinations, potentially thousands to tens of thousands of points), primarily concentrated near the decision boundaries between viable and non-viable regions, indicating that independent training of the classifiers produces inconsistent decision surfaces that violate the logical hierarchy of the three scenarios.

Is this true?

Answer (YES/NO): NO